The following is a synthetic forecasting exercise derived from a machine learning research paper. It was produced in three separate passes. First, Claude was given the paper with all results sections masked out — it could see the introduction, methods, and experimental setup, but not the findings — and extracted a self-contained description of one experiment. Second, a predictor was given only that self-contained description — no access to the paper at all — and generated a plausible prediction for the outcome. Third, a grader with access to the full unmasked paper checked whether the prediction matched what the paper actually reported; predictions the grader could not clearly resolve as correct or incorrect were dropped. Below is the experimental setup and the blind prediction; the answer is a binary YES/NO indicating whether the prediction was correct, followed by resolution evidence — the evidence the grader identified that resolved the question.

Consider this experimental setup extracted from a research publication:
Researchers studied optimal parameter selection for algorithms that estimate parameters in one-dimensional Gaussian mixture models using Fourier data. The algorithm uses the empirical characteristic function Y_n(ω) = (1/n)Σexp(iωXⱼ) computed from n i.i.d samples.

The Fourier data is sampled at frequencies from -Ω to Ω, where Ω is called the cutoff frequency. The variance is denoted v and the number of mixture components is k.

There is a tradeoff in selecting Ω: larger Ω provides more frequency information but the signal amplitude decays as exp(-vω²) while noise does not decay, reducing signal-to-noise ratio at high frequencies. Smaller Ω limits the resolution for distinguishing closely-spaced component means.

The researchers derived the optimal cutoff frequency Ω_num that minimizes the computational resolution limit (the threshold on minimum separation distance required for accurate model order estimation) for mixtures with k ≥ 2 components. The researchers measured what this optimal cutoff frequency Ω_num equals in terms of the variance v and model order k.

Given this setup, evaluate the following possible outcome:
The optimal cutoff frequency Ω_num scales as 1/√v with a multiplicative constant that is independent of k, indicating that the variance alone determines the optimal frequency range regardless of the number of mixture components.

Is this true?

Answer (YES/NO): NO